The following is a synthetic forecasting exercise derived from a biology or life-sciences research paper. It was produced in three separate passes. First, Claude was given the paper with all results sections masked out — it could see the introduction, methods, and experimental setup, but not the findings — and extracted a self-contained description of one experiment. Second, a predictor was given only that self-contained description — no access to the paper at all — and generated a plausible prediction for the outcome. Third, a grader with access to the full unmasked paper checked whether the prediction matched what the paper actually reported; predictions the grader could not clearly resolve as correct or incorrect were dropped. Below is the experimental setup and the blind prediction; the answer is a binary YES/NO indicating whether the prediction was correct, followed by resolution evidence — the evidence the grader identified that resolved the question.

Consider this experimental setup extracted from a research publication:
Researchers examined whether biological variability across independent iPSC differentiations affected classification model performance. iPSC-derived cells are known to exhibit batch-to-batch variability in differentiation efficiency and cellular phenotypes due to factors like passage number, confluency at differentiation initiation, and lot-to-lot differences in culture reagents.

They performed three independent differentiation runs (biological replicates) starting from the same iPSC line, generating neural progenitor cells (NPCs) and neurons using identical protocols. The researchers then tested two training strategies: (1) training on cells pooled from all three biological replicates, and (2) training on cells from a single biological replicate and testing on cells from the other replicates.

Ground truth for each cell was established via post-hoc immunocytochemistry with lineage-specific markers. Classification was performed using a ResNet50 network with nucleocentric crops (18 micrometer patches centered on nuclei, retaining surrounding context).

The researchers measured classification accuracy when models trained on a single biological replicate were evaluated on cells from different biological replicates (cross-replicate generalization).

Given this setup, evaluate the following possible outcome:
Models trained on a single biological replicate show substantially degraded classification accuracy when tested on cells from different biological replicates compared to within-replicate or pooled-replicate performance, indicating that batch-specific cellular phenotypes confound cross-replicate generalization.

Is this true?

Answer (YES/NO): YES